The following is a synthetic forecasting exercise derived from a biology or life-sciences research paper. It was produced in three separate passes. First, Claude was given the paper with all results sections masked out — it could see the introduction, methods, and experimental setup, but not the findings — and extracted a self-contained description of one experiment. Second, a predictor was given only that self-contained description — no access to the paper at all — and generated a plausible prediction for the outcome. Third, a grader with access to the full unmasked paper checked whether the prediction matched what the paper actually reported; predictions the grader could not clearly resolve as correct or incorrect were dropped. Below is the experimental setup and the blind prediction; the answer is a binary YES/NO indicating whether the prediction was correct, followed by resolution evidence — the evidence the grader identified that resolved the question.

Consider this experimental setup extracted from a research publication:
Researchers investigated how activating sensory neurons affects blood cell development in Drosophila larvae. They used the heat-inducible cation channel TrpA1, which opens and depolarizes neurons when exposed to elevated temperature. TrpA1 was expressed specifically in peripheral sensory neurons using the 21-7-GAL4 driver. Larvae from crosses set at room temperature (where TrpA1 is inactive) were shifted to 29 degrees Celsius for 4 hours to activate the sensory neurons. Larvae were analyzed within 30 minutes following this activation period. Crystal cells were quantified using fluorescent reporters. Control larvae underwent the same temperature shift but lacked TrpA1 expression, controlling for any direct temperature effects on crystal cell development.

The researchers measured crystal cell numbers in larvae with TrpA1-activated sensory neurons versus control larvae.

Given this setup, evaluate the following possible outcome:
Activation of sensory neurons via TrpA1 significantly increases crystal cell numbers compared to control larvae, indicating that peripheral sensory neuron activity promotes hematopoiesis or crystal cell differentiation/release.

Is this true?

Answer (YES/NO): YES